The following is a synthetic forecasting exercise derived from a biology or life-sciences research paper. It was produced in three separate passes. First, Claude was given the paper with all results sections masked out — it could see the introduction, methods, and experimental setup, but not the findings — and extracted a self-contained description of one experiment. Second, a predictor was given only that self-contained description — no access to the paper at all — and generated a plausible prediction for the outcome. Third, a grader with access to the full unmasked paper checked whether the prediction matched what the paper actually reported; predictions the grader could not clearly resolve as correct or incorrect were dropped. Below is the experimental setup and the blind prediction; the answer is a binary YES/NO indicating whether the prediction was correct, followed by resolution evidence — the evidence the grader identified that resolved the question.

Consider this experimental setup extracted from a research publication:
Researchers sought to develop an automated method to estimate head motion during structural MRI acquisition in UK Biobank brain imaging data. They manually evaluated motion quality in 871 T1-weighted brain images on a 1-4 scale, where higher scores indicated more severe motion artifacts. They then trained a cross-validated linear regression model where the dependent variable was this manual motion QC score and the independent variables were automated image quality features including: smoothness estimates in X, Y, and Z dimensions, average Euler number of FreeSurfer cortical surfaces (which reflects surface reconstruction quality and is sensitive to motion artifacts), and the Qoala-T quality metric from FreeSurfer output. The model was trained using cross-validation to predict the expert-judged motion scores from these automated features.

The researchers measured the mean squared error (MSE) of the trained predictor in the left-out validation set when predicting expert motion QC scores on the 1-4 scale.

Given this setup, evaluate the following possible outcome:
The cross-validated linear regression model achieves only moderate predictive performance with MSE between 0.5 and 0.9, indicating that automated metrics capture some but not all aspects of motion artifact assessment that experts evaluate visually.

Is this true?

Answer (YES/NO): NO